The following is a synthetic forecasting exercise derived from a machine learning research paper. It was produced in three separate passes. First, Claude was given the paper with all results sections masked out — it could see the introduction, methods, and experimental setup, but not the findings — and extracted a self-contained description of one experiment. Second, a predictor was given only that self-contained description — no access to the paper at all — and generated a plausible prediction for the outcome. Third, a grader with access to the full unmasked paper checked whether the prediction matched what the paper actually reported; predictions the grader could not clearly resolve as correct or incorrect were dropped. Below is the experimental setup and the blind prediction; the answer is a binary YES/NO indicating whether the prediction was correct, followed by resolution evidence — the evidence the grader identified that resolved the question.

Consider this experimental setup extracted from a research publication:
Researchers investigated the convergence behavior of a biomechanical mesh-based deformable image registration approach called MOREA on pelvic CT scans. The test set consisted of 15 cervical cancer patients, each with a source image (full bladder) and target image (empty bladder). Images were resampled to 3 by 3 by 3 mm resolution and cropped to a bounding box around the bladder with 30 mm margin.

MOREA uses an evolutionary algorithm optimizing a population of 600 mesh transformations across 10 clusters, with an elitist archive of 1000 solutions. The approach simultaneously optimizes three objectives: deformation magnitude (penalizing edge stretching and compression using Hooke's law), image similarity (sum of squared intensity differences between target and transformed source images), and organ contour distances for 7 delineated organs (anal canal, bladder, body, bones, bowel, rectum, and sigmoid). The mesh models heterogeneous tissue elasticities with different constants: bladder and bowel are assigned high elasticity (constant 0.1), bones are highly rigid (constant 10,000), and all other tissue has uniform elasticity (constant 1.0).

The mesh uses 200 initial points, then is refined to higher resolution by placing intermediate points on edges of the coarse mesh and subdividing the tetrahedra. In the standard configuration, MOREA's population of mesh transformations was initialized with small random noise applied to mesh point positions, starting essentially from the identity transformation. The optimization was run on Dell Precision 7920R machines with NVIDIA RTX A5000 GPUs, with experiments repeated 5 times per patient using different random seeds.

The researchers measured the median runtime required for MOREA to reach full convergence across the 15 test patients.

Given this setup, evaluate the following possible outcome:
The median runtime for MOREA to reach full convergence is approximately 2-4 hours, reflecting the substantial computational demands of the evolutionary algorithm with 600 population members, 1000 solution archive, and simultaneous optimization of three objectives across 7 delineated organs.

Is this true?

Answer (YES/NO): NO